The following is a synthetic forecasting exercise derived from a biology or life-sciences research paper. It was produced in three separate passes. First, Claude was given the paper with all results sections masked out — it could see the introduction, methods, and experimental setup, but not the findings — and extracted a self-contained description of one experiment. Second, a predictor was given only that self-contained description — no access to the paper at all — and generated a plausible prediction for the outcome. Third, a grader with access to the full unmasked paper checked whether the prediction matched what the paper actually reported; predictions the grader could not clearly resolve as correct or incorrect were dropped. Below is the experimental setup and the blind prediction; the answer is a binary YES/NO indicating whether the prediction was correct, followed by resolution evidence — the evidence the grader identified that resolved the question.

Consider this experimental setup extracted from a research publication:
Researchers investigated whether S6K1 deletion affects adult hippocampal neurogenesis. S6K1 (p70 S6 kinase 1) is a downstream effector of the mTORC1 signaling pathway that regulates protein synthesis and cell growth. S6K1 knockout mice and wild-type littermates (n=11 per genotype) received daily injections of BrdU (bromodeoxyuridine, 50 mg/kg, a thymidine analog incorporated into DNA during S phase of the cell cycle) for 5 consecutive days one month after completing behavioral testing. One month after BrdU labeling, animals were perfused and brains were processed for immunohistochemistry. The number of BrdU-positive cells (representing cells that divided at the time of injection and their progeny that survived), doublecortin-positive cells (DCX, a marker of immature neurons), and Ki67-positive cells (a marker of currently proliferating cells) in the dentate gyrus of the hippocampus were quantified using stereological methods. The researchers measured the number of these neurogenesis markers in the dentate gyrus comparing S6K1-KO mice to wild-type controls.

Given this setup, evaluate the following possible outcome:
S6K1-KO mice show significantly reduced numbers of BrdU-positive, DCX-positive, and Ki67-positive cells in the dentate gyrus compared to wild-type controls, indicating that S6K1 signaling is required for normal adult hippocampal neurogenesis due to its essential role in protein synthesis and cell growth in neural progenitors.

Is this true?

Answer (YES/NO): YES